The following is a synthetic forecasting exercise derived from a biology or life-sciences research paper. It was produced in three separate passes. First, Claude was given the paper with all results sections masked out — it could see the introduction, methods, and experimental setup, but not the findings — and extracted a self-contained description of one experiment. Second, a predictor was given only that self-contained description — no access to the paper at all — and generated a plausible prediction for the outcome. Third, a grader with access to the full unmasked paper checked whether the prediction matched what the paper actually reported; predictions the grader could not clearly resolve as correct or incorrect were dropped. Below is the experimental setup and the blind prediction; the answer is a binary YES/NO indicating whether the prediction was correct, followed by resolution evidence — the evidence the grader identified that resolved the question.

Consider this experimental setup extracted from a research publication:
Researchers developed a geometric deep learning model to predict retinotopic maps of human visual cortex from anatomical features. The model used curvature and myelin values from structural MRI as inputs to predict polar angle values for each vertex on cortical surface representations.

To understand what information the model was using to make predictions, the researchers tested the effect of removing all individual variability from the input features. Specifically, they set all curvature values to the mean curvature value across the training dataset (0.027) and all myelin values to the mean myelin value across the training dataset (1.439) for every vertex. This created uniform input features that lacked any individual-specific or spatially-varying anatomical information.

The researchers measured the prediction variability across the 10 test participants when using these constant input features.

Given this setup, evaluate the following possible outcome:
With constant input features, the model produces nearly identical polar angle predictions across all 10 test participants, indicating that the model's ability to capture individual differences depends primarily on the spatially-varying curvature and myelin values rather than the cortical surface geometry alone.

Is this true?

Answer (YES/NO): YES